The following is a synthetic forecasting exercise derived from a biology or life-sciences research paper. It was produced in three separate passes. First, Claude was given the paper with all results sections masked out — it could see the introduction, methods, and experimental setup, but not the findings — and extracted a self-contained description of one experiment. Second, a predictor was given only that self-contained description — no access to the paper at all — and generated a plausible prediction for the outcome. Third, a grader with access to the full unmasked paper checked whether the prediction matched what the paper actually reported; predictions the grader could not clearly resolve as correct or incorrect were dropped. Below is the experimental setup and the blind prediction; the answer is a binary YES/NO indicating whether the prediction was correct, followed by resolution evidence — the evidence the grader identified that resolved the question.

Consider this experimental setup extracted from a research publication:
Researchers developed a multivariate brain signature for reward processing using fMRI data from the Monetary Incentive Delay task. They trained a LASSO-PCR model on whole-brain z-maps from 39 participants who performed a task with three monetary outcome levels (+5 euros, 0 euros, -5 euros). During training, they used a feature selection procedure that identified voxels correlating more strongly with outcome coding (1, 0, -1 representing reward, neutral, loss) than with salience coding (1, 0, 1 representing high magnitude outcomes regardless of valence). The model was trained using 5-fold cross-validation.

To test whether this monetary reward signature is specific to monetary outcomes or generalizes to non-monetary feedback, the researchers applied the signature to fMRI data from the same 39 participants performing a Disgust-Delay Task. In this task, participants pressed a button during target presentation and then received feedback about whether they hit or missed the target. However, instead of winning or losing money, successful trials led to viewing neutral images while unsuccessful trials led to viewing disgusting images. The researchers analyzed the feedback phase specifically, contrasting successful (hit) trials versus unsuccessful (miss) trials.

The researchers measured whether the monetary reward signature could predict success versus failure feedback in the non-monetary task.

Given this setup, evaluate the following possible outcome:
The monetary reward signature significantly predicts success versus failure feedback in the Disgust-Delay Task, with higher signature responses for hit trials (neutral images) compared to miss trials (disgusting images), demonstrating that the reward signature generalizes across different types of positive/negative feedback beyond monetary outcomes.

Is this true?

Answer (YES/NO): YES